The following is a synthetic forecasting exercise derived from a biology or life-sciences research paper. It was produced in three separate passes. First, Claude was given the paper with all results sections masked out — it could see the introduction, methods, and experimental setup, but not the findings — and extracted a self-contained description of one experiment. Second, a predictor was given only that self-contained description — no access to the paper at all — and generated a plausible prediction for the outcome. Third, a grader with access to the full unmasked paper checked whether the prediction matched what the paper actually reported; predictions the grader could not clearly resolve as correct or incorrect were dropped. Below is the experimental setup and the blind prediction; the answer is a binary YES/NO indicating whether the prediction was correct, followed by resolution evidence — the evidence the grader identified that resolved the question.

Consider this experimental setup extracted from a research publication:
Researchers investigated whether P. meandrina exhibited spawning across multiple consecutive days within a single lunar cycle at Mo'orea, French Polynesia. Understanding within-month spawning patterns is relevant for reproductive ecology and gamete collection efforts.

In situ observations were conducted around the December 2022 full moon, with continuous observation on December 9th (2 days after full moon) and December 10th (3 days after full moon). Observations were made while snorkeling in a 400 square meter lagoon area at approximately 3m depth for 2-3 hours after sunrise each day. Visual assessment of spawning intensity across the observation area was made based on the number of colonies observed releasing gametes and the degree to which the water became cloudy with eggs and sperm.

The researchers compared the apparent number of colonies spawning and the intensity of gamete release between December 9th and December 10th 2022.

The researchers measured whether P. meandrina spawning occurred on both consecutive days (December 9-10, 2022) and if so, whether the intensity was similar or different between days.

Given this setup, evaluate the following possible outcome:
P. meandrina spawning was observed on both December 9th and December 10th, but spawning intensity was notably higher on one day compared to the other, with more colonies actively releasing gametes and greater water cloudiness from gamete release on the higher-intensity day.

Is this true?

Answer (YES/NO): YES